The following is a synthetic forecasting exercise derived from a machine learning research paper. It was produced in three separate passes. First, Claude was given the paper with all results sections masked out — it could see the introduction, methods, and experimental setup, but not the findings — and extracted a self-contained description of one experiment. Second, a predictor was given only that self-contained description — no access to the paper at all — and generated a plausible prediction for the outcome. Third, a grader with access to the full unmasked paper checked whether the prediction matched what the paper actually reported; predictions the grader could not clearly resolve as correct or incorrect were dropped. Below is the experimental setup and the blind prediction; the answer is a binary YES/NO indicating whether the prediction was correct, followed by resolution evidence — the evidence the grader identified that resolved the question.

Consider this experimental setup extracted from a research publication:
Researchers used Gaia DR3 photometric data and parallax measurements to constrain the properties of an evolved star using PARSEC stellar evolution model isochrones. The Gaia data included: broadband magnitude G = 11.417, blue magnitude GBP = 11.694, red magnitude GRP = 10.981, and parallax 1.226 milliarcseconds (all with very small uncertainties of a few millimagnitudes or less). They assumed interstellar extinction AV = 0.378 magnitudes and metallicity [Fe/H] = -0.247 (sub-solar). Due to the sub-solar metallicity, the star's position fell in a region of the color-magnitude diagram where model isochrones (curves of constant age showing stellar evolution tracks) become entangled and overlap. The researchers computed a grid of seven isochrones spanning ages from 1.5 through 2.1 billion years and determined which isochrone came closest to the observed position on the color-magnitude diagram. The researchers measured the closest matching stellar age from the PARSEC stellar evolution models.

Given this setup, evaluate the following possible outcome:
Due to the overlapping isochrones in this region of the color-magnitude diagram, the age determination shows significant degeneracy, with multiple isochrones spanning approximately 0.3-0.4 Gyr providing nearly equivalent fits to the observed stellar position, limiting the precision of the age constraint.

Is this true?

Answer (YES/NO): NO